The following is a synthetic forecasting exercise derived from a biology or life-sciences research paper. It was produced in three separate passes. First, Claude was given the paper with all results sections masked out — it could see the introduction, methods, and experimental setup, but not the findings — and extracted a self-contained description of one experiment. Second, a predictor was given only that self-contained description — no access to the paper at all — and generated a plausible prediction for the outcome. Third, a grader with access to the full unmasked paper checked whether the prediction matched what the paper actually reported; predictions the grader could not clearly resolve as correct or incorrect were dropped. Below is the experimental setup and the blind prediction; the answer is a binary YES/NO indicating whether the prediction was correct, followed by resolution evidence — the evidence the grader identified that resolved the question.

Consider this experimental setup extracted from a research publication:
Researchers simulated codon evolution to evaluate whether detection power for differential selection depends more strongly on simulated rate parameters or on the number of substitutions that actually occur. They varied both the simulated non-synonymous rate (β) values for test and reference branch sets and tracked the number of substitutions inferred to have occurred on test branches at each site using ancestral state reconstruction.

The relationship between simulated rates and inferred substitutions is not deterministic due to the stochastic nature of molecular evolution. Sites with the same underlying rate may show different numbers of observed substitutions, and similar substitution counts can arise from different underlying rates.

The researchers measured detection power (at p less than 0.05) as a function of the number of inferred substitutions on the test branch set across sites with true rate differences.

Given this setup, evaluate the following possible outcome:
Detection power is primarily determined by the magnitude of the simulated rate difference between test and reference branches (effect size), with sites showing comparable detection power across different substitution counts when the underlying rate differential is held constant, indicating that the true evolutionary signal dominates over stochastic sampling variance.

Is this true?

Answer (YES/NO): NO